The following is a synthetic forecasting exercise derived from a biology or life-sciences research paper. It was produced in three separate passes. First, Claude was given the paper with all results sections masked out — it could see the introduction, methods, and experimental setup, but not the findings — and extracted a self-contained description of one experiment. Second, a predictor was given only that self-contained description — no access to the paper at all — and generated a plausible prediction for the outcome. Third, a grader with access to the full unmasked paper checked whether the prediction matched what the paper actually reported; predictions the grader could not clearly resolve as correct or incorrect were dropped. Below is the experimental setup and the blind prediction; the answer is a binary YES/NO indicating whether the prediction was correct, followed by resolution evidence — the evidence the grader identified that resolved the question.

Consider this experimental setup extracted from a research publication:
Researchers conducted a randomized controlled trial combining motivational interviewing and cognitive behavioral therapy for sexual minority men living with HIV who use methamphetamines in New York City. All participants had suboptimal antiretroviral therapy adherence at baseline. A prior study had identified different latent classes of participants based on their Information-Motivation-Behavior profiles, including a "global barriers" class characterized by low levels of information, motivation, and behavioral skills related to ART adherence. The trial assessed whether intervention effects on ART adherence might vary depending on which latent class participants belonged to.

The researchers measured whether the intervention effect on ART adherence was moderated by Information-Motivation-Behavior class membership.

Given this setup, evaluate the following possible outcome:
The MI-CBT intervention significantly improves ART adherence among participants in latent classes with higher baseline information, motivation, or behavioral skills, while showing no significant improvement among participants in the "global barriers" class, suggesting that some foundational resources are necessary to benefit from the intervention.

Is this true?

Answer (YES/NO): NO